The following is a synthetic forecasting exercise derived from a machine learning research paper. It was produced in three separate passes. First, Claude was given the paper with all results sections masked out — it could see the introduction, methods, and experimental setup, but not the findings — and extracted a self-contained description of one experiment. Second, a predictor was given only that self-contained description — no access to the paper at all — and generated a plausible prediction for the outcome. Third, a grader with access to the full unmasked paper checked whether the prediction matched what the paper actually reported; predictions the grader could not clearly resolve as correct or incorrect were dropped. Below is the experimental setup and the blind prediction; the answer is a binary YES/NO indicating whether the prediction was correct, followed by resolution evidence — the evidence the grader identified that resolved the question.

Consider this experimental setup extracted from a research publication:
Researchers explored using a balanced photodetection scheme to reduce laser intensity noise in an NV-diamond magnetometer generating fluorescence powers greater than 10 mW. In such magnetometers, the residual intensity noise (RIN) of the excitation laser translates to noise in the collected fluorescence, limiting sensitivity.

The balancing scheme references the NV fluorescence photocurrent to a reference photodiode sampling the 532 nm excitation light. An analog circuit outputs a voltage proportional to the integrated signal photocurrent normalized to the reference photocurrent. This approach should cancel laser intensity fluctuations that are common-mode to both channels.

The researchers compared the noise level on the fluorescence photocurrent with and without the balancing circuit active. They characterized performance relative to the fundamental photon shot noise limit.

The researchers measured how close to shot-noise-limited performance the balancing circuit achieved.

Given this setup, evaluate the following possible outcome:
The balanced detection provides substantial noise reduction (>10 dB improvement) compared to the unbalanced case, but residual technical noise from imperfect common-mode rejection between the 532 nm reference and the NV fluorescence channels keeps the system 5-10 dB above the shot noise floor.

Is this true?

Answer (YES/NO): NO